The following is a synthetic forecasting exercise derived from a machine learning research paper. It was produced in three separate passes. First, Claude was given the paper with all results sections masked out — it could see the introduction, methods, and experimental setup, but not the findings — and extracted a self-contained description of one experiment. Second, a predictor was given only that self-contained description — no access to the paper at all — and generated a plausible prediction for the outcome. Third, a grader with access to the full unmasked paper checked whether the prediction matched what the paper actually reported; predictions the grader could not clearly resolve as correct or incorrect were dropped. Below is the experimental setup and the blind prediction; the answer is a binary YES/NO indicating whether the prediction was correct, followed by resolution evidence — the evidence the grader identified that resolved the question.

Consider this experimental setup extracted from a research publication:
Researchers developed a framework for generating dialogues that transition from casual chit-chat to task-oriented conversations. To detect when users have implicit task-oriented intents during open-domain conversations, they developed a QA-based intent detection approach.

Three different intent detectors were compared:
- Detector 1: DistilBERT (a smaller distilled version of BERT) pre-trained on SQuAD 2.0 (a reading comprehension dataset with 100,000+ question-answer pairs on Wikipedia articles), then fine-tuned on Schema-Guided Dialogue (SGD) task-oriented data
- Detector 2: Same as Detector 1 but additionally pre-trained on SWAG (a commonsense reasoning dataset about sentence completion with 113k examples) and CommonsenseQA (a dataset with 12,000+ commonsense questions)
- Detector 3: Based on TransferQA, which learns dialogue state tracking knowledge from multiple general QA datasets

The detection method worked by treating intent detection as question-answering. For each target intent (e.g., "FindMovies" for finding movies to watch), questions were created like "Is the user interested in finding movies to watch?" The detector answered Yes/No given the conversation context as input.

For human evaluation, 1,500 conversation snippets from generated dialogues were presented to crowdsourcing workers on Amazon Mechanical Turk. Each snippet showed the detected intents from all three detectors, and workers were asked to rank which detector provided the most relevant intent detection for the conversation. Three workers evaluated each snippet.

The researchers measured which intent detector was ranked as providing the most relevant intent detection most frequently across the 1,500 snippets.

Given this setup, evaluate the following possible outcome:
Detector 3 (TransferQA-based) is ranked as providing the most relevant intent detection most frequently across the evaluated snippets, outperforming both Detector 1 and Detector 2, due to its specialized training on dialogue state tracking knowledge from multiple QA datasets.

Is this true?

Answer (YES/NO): NO